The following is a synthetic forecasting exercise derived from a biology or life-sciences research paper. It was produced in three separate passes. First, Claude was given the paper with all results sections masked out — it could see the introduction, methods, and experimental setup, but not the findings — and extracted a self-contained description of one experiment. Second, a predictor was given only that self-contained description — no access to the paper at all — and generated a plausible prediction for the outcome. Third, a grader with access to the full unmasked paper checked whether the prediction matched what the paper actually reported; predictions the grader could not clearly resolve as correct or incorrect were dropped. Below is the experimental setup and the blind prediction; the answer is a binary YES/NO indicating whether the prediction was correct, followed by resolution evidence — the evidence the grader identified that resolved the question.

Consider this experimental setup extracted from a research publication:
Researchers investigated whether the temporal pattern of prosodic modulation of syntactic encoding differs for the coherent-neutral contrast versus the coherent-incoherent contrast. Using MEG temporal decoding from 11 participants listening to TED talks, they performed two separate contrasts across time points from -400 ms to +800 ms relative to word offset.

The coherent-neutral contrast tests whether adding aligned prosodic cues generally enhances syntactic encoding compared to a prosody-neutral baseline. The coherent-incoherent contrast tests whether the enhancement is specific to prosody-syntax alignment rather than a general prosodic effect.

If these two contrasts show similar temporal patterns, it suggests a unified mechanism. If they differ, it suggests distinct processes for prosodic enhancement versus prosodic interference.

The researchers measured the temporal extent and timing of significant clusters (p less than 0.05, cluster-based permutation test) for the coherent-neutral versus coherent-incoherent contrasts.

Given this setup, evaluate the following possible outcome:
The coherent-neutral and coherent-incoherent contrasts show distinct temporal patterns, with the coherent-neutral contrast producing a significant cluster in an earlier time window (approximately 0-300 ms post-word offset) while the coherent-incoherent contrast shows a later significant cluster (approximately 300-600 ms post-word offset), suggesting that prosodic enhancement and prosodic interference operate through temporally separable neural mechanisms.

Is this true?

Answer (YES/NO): NO